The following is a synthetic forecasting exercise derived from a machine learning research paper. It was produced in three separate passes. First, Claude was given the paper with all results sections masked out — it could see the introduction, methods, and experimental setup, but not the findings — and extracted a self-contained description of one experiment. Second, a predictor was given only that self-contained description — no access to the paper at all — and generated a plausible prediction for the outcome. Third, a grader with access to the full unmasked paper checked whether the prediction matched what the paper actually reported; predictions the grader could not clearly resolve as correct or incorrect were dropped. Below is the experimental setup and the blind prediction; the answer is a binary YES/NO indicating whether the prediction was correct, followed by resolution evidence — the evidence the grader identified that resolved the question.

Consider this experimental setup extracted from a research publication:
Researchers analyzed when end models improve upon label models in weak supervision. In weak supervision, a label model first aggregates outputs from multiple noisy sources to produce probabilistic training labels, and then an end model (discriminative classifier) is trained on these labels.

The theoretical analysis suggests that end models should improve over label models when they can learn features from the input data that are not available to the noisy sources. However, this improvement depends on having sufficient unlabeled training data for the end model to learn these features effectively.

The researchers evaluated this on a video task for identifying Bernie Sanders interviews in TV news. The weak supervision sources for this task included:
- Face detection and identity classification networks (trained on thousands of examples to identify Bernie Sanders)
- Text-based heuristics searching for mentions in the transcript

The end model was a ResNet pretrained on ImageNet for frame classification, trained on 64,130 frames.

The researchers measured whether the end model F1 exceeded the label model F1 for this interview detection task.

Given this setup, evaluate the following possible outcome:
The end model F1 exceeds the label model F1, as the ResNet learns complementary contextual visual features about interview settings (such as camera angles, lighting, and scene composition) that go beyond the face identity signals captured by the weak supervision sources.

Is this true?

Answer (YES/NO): NO